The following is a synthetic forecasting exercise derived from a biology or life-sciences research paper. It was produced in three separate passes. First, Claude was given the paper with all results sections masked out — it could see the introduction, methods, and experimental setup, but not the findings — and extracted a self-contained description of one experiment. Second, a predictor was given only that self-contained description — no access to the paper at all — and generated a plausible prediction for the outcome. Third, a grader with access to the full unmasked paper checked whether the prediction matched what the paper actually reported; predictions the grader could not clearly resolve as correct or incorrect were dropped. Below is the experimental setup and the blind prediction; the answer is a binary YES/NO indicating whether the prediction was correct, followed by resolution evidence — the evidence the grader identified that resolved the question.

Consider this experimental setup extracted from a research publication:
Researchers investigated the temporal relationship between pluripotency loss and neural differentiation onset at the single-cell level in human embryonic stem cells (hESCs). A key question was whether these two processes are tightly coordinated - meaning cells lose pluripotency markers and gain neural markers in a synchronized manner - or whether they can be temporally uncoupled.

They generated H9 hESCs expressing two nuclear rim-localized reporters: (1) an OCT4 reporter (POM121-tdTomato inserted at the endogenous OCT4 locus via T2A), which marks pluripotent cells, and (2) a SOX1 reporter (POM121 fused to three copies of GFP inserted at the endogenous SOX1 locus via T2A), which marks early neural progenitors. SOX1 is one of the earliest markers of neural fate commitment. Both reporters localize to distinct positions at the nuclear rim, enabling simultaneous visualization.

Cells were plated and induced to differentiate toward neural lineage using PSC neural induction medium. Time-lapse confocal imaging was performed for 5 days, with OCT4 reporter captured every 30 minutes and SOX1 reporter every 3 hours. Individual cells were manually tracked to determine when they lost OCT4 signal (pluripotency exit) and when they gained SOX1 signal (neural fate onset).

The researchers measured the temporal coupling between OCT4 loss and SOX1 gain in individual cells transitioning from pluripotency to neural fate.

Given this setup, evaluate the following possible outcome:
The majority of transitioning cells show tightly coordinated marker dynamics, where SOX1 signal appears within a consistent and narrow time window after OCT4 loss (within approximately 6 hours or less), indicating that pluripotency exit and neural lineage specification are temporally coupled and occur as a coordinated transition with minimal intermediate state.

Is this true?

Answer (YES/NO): NO